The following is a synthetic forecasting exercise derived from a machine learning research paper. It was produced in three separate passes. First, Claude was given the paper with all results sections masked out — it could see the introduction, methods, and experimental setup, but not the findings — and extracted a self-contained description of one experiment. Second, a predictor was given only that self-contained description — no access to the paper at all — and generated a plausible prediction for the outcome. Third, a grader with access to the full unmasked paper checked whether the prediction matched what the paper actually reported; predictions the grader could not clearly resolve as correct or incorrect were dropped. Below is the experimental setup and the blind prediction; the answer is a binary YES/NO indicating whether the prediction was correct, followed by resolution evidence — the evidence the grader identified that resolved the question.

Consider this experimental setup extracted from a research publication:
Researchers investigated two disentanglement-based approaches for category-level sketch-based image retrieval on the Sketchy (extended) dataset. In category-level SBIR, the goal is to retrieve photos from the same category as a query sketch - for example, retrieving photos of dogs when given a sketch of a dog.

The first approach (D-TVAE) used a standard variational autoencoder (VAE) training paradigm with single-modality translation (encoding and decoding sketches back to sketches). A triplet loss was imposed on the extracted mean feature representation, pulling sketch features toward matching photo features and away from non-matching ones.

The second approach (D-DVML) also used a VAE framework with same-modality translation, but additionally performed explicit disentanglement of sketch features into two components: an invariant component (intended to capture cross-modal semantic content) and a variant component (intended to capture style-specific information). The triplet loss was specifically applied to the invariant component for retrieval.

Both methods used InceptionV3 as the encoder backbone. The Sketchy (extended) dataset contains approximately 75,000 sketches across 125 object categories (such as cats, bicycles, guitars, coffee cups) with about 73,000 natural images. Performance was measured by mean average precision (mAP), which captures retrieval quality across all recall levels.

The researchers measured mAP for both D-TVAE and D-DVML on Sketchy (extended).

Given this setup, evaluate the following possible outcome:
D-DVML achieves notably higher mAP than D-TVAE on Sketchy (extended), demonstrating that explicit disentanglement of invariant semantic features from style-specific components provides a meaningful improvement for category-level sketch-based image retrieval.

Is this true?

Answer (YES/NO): YES